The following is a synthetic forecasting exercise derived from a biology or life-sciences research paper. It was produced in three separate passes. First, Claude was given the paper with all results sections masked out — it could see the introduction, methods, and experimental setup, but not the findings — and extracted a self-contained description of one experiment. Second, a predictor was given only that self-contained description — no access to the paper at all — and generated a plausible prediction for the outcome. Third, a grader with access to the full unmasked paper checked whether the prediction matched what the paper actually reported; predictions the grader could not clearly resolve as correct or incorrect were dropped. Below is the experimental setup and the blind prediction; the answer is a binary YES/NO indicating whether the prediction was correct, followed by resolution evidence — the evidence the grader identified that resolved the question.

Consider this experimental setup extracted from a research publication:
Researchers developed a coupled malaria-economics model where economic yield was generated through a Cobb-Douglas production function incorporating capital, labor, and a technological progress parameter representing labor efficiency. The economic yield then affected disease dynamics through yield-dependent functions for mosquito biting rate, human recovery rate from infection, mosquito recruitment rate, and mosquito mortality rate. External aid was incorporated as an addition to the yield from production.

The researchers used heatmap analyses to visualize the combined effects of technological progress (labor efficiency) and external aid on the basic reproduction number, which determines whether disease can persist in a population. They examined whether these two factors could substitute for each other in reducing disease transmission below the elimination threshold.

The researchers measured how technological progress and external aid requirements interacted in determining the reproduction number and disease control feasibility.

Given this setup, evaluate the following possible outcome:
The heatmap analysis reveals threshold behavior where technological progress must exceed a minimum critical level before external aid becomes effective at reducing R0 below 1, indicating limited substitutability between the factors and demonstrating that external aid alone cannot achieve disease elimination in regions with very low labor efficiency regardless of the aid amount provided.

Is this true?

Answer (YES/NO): NO